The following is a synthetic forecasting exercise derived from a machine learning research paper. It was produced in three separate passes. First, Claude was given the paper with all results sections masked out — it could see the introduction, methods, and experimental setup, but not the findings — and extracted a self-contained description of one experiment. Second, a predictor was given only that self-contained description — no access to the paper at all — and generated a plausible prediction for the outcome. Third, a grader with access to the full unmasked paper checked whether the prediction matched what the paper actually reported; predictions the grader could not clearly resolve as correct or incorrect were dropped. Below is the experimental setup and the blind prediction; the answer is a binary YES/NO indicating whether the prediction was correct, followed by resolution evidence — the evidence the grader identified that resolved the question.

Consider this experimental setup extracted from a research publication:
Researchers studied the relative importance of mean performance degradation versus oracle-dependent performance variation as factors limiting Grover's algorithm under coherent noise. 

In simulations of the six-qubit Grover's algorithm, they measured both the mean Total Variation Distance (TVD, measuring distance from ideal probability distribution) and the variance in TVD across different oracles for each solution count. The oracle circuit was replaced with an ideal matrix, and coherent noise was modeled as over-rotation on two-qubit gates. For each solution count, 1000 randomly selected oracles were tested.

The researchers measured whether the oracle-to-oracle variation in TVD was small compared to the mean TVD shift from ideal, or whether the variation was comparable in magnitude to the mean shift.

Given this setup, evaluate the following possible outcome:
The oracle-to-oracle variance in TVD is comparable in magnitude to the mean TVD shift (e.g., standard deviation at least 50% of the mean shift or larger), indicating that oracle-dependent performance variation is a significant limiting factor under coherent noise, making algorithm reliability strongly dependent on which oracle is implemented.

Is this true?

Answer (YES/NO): YES